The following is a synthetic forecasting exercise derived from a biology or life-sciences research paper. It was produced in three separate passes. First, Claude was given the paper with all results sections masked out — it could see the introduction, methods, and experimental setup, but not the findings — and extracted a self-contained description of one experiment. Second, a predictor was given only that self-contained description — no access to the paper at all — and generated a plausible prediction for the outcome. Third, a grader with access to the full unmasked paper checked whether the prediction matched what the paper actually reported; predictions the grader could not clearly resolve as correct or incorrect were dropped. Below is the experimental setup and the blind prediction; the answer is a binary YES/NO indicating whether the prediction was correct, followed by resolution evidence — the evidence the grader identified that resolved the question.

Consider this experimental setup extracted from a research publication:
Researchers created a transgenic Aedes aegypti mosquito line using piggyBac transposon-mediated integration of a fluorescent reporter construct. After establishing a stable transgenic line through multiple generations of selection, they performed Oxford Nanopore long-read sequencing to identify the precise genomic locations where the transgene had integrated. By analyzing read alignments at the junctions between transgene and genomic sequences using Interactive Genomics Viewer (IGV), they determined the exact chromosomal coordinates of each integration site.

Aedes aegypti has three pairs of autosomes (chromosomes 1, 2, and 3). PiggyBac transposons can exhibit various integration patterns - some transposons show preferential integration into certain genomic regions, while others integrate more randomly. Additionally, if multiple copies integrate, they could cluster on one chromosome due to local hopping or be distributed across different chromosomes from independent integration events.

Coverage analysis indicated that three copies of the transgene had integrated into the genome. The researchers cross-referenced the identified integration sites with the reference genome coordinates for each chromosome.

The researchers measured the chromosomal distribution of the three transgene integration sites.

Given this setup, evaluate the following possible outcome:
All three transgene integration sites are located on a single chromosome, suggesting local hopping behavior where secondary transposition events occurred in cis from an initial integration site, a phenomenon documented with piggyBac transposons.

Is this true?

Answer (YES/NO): NO